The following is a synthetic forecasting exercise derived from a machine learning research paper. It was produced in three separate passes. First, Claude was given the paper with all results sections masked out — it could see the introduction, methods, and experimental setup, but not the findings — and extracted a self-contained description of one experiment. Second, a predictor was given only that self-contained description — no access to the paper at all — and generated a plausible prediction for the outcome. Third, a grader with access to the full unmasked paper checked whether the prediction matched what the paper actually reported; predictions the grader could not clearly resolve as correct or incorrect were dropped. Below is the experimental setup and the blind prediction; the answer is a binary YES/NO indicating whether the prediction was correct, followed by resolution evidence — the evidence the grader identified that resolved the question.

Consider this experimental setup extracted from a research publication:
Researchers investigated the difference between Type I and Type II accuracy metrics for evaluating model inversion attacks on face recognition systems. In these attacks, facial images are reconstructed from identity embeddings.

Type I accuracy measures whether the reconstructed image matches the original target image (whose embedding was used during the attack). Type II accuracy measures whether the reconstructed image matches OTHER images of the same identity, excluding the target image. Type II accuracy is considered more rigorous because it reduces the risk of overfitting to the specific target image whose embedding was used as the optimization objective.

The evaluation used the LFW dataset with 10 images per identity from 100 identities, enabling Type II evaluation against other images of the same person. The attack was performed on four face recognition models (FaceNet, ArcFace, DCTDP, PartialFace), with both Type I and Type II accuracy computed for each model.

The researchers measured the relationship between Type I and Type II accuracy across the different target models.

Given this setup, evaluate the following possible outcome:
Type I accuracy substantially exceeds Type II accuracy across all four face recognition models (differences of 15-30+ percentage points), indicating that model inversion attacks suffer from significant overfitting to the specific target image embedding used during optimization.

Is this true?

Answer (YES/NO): NO